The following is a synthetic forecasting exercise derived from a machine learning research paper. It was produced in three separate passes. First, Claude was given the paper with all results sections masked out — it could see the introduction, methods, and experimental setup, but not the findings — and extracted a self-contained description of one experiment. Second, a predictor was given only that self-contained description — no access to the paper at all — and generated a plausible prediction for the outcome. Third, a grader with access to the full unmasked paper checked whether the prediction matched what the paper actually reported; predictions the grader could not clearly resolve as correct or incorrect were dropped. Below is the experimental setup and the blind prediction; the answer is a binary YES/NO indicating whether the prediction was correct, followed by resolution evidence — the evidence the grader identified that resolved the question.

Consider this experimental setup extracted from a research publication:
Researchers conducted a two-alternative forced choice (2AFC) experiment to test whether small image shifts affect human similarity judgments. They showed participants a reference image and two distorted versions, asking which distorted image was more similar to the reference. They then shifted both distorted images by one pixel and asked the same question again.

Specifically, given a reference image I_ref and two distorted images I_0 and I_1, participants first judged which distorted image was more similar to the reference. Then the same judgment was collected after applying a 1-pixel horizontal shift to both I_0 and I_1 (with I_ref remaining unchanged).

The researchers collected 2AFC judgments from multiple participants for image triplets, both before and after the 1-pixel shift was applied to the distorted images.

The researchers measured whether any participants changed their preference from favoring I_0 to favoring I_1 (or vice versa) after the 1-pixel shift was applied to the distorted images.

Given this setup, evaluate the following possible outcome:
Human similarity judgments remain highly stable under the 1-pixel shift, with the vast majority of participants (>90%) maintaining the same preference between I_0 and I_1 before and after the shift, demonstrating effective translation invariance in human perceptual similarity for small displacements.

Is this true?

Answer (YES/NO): YES